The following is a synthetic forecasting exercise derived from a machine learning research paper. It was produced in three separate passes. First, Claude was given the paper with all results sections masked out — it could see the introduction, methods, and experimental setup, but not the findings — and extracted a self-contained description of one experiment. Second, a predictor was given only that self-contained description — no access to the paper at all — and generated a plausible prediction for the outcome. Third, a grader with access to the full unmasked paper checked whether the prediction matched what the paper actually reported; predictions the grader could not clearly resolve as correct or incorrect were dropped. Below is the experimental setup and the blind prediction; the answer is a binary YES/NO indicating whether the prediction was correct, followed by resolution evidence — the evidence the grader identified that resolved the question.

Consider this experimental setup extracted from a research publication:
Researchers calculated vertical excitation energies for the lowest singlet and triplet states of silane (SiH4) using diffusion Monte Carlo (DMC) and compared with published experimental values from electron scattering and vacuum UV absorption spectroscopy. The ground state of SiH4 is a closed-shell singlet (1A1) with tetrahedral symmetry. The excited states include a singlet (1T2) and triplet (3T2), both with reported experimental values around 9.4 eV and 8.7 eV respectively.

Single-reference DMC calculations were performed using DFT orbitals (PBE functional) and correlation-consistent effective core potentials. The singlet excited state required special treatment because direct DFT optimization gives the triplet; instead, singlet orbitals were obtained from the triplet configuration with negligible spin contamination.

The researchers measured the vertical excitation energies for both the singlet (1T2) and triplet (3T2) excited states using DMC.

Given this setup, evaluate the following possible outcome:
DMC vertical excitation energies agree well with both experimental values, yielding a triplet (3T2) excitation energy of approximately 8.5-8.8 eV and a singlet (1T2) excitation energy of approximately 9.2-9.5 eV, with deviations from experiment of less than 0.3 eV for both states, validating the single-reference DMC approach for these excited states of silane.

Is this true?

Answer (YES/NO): NO